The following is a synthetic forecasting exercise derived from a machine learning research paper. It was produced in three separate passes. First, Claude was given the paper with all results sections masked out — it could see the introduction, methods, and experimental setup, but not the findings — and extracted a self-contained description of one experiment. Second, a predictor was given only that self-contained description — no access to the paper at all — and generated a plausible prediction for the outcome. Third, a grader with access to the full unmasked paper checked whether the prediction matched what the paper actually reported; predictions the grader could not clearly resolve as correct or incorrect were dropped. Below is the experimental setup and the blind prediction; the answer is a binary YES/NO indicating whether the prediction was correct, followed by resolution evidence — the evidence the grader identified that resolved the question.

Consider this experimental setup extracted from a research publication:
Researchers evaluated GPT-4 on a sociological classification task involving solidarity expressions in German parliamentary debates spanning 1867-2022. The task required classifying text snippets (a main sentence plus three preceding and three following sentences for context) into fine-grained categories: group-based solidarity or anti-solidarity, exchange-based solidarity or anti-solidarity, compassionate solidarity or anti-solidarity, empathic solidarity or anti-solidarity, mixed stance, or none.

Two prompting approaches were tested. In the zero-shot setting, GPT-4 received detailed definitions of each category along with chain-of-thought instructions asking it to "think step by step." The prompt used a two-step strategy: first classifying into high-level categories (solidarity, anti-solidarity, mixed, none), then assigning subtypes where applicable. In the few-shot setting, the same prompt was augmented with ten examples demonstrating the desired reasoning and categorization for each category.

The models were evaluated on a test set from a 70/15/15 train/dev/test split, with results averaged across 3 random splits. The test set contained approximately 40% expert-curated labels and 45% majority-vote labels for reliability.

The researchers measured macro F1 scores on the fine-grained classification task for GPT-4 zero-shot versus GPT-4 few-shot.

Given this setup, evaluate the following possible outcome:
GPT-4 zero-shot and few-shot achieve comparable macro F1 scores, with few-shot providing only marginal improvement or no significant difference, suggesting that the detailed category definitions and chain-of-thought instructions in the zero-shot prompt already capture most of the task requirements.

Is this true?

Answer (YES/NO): YES